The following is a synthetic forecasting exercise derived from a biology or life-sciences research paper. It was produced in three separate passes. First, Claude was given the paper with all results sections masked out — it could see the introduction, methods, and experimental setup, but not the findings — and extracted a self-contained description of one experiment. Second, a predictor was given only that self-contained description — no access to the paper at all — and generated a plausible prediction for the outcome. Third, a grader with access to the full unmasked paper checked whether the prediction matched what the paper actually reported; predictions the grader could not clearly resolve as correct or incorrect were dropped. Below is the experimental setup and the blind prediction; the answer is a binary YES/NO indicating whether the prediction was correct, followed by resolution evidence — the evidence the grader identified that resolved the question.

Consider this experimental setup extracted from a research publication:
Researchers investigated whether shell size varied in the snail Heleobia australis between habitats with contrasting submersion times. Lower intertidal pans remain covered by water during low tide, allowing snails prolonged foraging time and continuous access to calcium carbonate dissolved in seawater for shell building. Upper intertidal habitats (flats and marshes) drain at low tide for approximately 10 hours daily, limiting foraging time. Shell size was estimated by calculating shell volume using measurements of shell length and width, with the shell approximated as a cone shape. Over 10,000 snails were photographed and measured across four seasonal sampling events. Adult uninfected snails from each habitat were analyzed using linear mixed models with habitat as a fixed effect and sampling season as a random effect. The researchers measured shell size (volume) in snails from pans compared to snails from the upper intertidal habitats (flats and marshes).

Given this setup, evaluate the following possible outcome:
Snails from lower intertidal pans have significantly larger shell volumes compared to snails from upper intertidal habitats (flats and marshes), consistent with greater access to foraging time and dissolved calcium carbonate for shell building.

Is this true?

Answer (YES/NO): YES